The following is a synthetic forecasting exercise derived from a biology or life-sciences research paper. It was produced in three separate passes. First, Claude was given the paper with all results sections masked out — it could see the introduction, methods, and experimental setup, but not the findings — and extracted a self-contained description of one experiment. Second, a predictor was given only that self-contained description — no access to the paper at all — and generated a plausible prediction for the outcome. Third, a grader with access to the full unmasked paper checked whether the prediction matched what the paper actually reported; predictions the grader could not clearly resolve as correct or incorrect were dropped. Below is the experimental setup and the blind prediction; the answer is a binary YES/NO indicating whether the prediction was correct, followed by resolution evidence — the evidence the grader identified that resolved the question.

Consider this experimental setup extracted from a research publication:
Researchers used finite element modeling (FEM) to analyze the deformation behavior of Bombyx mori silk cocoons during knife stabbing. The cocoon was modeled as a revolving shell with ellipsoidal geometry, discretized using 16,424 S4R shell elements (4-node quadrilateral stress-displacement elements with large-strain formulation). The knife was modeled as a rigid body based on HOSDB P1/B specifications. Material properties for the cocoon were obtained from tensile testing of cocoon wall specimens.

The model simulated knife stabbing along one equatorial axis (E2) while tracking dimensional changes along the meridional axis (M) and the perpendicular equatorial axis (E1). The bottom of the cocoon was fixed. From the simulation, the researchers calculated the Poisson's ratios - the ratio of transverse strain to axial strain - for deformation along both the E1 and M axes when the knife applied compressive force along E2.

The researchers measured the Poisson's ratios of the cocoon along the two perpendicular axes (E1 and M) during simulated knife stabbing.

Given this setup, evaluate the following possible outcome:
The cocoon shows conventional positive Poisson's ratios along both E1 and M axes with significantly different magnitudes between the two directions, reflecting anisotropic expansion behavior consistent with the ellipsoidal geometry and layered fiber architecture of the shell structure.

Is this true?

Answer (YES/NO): NO